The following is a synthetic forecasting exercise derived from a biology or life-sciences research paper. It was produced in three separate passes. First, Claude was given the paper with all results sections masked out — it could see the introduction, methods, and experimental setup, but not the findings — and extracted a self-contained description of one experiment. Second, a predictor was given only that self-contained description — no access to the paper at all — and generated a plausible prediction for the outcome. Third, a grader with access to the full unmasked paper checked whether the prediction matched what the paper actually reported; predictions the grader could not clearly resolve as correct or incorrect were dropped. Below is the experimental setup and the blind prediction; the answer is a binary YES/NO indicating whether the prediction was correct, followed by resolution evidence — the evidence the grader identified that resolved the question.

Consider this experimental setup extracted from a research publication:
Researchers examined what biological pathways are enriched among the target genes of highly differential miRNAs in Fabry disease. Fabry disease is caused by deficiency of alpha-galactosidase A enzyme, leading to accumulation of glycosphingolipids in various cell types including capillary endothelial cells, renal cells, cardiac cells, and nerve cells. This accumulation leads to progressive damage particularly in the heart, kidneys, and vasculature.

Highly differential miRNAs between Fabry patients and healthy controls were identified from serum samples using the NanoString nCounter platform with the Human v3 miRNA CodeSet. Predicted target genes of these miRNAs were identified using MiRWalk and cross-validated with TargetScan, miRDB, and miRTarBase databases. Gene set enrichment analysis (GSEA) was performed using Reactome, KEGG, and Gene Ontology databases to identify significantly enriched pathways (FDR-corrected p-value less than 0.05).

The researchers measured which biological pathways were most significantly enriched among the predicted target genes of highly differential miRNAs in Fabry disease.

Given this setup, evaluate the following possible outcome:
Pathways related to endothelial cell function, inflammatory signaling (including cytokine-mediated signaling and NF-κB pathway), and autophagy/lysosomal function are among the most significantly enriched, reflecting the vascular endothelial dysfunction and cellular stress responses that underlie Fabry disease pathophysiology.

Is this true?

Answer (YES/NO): NO